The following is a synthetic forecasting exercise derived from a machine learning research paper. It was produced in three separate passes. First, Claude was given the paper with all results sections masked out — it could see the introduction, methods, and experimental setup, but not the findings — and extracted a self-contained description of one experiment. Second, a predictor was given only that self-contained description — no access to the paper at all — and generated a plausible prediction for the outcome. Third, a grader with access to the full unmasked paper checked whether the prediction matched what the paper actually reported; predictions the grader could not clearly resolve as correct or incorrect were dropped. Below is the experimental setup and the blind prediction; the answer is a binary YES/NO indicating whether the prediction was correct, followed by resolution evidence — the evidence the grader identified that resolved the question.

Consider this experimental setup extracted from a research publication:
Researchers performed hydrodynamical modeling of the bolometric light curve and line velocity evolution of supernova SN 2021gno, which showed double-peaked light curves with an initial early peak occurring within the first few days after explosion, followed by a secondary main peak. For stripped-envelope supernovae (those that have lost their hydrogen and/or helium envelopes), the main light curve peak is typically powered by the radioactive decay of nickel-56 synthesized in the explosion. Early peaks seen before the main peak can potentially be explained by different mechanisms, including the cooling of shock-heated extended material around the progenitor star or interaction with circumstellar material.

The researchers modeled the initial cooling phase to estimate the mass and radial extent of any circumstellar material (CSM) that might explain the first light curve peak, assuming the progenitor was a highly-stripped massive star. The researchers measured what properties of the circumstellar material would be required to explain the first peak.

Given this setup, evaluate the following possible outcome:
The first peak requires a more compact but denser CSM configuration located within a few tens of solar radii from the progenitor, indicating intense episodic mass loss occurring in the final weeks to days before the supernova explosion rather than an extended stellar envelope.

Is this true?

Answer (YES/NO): NO